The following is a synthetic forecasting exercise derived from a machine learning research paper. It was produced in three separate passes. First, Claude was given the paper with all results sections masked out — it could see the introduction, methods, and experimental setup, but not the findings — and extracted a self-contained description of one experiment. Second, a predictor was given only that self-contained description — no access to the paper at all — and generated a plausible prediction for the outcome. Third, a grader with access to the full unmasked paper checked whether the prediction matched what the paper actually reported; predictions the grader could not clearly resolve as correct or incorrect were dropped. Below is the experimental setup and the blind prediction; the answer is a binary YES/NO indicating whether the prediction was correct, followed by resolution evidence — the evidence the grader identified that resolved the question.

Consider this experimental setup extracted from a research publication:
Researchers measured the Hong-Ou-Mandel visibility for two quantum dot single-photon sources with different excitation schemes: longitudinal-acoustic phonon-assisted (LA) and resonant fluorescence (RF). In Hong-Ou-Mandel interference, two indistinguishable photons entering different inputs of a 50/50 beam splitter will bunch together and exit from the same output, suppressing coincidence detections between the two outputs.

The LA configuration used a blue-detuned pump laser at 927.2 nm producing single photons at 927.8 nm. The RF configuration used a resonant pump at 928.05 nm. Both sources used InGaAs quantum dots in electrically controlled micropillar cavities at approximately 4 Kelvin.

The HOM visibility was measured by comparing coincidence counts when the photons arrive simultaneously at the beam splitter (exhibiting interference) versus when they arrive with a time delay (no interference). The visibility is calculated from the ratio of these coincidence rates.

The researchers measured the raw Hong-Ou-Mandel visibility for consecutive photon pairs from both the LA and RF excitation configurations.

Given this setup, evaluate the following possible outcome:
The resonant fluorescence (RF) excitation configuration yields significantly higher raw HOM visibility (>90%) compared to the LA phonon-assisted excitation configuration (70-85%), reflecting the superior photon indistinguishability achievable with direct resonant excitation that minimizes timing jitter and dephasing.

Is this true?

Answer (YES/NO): NO